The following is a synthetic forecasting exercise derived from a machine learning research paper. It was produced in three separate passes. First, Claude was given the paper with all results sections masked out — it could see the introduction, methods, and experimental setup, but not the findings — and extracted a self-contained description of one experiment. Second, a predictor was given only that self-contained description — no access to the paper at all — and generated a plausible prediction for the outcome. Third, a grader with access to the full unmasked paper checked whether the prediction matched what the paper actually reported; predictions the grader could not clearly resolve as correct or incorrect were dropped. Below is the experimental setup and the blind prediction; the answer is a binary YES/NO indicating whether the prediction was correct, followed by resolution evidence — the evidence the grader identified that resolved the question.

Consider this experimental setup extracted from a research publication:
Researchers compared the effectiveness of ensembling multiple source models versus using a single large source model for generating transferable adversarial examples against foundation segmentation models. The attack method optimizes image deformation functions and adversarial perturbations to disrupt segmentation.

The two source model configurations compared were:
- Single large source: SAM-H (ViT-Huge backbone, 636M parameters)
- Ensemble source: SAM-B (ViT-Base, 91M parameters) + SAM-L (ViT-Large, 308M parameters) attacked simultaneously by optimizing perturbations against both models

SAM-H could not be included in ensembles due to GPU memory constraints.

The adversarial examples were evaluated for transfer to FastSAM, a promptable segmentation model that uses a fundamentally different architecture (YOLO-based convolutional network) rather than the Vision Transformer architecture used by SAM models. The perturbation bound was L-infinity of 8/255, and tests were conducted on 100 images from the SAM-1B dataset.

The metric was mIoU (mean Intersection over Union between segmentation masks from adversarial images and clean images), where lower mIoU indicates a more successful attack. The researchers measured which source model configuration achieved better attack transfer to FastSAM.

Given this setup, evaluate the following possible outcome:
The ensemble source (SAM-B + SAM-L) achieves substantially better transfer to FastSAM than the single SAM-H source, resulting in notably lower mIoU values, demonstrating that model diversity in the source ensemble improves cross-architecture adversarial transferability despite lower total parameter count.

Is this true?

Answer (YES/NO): YES